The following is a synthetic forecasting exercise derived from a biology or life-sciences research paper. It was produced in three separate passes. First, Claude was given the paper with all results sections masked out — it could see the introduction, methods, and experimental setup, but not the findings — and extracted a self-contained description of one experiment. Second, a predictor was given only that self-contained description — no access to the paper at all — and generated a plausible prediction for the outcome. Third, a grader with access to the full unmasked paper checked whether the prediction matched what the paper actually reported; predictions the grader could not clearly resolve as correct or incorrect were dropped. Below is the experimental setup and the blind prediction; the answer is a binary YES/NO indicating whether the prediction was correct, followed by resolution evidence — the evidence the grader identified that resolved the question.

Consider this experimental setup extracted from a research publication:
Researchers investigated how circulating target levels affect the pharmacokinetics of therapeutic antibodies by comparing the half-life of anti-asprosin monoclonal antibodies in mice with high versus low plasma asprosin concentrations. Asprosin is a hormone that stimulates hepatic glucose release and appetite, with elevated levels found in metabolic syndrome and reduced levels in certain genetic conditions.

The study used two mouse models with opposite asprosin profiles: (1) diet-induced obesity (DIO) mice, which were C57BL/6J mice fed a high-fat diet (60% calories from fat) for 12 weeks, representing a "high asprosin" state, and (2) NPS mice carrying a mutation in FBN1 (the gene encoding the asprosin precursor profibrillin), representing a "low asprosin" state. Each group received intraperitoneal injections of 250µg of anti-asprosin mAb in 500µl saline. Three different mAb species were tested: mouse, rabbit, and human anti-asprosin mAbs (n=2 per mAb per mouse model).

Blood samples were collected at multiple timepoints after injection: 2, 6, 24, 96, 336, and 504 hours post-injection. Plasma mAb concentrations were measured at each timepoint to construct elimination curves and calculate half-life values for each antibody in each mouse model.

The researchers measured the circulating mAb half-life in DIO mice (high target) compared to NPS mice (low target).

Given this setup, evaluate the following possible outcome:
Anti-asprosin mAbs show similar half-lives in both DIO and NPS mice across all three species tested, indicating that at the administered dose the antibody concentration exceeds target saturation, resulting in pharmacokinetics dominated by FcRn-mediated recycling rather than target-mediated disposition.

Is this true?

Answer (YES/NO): YES